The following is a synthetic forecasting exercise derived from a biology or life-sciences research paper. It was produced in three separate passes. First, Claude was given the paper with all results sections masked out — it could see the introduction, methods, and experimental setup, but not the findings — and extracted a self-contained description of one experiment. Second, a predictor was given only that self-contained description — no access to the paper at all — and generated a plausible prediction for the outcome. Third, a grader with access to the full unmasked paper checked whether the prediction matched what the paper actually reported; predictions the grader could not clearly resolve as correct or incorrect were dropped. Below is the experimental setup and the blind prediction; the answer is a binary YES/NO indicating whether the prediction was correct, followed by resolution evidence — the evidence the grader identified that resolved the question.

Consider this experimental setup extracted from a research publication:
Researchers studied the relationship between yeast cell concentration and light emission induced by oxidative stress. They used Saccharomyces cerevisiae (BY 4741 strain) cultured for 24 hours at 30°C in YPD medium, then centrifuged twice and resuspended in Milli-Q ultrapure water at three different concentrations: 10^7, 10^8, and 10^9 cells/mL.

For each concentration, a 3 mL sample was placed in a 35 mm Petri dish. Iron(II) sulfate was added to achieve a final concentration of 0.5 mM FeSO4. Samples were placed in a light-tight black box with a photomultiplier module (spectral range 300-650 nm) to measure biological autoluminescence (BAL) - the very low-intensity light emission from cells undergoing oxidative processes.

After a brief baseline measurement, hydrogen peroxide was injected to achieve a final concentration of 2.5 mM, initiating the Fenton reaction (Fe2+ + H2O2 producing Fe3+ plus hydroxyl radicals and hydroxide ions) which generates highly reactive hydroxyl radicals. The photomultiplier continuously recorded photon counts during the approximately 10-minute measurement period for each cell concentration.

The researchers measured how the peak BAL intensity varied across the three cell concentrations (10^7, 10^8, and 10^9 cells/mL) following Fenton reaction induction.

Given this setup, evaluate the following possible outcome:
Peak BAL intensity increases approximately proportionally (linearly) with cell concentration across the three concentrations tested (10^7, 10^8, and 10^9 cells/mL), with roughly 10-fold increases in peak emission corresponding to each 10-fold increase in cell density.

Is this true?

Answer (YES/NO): NO